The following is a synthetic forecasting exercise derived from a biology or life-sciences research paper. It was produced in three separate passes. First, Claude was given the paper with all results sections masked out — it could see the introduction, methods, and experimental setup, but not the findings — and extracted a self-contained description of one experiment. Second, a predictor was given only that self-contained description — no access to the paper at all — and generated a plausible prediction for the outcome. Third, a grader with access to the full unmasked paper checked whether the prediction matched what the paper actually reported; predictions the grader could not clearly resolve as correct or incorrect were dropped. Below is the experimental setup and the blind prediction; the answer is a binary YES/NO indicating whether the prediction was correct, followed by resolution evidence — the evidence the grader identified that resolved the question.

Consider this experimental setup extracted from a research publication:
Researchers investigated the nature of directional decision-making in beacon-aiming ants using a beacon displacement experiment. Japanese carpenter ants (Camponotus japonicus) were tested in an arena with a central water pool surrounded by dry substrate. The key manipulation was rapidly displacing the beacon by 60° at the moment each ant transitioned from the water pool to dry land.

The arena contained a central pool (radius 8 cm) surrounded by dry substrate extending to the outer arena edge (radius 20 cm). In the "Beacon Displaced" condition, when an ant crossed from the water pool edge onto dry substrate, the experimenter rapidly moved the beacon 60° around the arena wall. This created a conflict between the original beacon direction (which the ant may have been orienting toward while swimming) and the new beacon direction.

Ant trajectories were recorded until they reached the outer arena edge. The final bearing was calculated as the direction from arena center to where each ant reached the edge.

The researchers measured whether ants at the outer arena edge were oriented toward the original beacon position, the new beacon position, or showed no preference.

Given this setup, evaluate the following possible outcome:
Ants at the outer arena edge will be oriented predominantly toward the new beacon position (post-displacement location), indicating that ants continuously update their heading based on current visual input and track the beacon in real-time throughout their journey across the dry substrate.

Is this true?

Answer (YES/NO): NO